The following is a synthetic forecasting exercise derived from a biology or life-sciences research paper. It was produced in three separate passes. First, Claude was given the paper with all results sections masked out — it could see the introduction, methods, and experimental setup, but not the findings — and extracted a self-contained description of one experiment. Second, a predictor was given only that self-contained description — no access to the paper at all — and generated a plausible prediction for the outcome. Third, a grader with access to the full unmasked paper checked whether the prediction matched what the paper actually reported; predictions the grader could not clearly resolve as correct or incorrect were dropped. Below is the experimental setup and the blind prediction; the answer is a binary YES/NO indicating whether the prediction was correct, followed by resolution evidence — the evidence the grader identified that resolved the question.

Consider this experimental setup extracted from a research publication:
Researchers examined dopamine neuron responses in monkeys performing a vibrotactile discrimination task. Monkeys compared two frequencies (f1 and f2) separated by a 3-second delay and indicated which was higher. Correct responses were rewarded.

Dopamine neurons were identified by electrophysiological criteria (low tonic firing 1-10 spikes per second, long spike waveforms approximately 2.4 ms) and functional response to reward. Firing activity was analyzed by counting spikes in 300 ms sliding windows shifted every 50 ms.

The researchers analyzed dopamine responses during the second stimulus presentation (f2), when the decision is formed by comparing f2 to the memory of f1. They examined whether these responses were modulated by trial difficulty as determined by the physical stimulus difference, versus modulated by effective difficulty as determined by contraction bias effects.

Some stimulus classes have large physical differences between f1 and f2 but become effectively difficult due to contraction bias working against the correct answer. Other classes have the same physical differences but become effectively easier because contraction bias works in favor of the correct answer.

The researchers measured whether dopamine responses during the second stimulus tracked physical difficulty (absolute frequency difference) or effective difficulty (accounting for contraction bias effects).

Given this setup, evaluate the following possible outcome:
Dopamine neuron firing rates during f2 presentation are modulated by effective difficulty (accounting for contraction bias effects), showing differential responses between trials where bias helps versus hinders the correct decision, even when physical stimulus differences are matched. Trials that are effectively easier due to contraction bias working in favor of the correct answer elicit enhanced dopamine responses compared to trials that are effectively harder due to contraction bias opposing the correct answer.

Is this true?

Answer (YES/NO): YES